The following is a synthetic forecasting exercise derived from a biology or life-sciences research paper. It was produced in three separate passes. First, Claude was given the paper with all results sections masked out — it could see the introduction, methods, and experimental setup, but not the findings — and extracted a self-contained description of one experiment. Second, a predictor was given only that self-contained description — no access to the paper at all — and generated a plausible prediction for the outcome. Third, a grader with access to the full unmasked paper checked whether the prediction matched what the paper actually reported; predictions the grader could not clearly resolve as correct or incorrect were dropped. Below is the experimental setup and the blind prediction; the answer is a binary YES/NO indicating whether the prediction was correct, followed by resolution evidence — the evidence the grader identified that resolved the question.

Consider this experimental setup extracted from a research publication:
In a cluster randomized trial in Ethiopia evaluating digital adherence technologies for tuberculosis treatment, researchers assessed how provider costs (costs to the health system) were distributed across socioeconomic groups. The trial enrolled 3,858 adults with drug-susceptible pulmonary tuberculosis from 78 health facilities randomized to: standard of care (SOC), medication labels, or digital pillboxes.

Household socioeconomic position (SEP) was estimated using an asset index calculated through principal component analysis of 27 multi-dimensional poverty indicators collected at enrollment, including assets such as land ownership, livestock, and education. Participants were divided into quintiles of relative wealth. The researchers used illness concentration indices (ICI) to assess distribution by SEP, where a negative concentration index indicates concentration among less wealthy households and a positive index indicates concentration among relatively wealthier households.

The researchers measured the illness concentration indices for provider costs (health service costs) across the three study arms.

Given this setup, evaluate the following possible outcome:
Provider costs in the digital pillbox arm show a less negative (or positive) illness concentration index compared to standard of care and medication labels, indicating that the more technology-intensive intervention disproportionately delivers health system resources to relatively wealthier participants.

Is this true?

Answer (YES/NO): NO